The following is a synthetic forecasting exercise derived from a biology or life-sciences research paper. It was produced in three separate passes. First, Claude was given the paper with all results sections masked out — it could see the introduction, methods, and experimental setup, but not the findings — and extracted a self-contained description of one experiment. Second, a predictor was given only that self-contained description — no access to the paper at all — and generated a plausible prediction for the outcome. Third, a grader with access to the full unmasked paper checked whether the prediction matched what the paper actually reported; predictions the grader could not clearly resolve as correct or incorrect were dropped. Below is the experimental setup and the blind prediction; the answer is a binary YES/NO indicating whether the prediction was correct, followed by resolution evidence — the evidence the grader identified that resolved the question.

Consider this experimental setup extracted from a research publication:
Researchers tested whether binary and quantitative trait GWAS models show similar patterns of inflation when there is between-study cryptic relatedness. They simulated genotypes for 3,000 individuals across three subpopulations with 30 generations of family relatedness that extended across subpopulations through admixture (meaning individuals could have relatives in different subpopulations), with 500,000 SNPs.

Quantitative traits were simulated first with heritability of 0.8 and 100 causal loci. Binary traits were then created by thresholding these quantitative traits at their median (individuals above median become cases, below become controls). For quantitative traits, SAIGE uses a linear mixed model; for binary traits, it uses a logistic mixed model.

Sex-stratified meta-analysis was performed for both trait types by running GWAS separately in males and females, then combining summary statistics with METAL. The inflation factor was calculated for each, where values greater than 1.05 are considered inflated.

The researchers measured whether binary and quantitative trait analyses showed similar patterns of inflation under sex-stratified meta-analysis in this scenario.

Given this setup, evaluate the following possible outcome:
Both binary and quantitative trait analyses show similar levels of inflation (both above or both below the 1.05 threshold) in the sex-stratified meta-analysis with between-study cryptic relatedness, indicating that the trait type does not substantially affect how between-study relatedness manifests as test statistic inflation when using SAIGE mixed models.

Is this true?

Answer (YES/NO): YES